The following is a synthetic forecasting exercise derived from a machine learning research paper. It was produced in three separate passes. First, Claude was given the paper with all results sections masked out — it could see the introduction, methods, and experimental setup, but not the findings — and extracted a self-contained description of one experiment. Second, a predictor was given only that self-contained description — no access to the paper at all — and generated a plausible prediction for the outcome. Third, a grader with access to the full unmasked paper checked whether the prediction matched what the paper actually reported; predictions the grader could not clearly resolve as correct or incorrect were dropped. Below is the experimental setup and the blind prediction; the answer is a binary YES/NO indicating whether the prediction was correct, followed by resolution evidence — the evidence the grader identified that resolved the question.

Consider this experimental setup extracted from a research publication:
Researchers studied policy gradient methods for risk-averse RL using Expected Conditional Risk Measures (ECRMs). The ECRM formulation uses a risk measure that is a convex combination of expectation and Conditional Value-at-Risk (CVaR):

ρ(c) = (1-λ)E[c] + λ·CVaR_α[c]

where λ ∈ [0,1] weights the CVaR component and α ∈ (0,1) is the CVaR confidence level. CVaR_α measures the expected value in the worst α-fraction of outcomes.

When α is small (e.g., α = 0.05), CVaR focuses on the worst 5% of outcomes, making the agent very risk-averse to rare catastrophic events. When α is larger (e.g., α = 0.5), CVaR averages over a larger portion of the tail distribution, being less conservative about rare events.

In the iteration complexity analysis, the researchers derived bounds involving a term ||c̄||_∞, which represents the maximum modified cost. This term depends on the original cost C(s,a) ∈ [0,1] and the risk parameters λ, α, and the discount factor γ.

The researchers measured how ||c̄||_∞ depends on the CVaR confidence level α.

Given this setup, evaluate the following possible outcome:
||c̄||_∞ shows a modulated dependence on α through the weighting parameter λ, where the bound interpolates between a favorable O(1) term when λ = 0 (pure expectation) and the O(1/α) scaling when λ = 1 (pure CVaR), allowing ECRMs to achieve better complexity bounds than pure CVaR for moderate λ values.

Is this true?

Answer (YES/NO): YES